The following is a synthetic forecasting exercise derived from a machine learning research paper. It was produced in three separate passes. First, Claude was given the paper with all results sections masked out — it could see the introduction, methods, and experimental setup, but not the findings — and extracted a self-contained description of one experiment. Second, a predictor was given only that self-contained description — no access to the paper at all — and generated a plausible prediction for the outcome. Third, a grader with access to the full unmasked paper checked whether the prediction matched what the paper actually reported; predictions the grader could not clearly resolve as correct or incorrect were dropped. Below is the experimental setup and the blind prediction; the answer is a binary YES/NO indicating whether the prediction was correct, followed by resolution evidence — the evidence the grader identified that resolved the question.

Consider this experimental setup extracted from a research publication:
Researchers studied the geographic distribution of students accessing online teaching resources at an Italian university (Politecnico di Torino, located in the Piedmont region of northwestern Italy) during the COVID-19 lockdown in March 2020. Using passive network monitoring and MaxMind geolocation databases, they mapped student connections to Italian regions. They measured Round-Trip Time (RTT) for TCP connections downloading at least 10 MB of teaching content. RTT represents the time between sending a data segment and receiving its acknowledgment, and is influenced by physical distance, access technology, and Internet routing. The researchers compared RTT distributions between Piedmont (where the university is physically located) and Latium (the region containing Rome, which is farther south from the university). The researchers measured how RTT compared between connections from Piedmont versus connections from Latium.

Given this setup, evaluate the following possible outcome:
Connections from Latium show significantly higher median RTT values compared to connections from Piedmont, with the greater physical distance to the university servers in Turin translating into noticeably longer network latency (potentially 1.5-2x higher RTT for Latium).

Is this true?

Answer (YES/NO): NO